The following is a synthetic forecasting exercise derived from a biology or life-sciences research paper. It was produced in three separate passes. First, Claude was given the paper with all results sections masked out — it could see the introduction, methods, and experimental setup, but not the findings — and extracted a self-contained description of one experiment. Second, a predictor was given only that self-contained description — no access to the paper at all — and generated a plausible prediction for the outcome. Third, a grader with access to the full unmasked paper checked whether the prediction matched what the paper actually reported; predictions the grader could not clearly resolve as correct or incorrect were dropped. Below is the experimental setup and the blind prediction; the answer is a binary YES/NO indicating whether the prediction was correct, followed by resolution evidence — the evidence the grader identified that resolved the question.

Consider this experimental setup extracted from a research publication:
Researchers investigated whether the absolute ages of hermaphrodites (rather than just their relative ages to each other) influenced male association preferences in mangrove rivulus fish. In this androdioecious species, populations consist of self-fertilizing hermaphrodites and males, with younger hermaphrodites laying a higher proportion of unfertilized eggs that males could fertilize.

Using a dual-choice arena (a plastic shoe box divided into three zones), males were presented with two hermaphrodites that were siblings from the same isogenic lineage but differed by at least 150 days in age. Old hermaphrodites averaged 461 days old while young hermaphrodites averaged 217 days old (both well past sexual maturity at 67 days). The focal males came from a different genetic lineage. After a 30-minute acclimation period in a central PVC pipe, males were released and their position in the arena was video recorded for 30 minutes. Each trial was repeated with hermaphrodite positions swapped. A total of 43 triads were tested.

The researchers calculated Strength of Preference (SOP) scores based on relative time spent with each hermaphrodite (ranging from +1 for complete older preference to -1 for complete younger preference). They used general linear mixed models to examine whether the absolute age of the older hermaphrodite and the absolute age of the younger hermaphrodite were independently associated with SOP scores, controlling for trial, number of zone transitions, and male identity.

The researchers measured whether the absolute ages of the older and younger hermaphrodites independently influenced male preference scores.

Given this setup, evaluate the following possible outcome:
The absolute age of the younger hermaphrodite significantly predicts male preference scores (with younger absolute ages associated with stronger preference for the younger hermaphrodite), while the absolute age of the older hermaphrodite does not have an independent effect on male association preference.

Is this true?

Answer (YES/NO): NO